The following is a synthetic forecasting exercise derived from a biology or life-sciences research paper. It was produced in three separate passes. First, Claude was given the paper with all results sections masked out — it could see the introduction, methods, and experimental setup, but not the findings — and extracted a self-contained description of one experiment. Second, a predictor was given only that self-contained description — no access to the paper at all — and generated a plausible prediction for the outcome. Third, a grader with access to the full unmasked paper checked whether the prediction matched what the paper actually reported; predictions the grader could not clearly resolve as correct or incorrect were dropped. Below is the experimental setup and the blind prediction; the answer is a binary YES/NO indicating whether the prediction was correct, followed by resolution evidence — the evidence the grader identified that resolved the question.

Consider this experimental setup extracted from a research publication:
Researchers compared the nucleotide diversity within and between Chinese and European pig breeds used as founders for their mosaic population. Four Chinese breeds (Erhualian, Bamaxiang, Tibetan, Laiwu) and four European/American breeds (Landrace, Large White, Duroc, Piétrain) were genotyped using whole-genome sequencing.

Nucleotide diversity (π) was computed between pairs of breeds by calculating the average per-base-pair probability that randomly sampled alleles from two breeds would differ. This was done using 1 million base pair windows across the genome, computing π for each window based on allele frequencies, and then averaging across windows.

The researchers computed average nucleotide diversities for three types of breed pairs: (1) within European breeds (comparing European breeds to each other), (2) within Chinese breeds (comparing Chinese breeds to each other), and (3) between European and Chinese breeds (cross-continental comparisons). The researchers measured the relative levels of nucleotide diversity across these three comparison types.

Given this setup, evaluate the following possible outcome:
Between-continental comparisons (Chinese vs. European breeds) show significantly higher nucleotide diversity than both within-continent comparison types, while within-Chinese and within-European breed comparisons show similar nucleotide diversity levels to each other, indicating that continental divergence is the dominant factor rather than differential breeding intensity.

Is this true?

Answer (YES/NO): NO